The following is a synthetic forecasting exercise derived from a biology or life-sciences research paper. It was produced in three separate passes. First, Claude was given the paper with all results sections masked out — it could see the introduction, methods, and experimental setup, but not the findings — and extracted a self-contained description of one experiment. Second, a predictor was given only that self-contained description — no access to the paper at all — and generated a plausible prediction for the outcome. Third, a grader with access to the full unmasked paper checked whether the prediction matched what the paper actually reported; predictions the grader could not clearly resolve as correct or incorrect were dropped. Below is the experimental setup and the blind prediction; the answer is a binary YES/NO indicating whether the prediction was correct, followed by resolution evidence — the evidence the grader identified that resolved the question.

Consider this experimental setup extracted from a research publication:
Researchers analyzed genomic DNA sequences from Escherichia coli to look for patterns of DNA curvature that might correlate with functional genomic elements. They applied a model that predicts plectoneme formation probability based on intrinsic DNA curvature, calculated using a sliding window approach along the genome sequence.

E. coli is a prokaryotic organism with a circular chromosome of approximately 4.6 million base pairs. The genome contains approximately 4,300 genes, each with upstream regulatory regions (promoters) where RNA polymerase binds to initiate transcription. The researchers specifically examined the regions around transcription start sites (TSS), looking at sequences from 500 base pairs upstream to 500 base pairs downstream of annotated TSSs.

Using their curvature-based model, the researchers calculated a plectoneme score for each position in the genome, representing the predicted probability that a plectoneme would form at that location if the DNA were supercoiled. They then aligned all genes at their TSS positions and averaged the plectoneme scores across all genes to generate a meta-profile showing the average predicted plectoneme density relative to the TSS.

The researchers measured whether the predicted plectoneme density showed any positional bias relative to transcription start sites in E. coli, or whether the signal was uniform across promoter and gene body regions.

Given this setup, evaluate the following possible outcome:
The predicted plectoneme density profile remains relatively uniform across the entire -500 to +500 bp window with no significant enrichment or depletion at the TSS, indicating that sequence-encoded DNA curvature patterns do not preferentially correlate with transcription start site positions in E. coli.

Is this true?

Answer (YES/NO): NO